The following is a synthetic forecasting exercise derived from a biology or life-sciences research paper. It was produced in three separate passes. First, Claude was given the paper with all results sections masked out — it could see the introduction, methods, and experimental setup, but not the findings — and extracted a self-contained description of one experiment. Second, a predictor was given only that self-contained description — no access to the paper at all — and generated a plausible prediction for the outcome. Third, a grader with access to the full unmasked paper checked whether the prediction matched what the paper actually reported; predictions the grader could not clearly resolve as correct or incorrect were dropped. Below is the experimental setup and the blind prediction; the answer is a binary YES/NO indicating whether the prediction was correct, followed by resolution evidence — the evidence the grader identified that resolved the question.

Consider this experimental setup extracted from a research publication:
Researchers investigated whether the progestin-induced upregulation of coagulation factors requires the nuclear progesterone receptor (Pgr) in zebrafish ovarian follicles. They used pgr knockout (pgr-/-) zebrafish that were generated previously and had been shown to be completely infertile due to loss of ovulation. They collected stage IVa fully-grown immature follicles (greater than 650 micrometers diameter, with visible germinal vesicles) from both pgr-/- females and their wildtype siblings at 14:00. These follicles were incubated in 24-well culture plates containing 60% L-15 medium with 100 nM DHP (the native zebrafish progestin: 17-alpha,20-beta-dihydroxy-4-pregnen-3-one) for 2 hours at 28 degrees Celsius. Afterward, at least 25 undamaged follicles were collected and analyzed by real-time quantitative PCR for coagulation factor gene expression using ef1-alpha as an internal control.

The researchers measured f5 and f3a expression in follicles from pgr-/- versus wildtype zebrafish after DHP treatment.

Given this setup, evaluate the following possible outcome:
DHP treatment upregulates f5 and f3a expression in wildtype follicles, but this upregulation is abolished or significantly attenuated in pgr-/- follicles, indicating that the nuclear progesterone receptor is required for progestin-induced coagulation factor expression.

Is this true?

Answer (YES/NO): YES